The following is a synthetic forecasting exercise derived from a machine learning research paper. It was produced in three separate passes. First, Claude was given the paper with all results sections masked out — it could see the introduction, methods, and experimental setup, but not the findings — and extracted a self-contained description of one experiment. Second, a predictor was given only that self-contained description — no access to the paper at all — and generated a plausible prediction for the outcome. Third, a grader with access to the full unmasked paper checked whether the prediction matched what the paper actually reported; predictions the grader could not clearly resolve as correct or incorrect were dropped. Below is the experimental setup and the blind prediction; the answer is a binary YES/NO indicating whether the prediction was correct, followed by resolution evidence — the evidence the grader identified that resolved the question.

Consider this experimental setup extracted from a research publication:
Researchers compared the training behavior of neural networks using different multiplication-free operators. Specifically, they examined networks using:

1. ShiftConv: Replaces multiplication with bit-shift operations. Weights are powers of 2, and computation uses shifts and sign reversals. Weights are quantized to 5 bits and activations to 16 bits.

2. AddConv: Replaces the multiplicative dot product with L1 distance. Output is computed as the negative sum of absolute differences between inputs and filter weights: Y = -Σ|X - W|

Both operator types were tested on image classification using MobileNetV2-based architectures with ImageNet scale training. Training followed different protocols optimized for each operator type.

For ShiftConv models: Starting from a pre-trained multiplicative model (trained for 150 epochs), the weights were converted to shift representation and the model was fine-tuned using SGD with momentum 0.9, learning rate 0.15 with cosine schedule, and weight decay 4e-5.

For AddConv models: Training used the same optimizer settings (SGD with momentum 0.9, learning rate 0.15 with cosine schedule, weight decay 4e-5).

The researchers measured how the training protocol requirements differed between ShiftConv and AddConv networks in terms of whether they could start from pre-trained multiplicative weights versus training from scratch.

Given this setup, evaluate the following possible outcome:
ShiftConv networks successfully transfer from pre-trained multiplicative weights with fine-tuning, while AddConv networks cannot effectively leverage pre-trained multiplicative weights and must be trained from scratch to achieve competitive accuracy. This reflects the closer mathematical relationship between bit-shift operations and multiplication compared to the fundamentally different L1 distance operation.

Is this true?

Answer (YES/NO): YES